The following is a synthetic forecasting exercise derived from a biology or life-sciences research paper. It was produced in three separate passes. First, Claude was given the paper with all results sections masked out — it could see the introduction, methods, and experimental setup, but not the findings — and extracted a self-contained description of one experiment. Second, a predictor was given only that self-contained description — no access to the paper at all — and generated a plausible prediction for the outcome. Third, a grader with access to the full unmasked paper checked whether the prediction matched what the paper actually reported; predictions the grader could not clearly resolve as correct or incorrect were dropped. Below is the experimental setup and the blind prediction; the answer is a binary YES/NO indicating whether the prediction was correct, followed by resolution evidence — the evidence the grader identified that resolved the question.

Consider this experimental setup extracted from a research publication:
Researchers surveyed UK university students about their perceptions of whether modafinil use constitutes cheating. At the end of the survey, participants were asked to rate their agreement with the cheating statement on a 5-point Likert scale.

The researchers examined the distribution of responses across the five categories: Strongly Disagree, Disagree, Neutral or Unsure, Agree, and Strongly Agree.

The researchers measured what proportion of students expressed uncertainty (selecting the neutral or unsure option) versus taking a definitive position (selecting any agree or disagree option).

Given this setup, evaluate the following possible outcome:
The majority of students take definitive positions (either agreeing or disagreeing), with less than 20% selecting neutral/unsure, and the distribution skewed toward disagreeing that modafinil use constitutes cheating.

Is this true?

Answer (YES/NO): YES